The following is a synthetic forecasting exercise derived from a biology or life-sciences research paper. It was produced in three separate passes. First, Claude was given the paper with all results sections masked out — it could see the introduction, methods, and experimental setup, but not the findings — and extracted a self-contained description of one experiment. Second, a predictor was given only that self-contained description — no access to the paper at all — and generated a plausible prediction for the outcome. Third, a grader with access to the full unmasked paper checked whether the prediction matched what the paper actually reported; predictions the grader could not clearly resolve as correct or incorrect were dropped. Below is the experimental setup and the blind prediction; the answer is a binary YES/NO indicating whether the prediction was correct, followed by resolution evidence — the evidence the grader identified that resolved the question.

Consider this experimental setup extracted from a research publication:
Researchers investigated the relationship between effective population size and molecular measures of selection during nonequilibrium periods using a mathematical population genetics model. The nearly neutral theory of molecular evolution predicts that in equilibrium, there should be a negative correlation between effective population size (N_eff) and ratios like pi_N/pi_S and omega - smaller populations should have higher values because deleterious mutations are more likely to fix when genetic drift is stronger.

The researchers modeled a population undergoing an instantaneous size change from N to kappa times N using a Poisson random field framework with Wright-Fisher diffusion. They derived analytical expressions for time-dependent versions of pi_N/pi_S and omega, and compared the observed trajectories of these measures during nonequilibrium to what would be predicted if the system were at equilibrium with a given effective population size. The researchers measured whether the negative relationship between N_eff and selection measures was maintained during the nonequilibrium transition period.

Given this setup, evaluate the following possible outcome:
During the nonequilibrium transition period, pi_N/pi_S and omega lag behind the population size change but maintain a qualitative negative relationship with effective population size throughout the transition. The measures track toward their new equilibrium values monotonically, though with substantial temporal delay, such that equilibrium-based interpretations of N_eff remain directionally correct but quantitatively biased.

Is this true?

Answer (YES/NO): YES